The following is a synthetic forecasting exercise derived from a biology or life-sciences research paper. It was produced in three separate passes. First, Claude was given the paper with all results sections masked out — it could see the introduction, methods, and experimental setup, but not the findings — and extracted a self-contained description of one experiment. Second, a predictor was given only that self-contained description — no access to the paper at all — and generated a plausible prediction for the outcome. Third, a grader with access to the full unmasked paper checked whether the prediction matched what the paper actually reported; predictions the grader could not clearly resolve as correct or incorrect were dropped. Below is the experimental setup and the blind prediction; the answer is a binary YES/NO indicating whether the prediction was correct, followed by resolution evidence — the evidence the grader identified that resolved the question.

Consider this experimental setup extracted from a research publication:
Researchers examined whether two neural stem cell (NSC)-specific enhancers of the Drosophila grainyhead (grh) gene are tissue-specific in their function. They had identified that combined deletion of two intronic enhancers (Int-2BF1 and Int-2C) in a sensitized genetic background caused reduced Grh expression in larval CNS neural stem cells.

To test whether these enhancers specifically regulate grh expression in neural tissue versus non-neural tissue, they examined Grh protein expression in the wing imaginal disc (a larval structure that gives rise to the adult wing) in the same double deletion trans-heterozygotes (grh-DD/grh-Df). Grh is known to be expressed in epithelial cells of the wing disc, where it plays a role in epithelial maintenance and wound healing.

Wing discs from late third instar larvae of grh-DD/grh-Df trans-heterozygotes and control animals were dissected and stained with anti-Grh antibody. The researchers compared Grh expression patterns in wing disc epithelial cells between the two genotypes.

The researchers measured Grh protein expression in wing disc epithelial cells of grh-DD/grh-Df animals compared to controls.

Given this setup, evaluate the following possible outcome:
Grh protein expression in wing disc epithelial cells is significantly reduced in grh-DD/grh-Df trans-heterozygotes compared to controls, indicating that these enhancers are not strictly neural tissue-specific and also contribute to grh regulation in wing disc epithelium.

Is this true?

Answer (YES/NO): NO